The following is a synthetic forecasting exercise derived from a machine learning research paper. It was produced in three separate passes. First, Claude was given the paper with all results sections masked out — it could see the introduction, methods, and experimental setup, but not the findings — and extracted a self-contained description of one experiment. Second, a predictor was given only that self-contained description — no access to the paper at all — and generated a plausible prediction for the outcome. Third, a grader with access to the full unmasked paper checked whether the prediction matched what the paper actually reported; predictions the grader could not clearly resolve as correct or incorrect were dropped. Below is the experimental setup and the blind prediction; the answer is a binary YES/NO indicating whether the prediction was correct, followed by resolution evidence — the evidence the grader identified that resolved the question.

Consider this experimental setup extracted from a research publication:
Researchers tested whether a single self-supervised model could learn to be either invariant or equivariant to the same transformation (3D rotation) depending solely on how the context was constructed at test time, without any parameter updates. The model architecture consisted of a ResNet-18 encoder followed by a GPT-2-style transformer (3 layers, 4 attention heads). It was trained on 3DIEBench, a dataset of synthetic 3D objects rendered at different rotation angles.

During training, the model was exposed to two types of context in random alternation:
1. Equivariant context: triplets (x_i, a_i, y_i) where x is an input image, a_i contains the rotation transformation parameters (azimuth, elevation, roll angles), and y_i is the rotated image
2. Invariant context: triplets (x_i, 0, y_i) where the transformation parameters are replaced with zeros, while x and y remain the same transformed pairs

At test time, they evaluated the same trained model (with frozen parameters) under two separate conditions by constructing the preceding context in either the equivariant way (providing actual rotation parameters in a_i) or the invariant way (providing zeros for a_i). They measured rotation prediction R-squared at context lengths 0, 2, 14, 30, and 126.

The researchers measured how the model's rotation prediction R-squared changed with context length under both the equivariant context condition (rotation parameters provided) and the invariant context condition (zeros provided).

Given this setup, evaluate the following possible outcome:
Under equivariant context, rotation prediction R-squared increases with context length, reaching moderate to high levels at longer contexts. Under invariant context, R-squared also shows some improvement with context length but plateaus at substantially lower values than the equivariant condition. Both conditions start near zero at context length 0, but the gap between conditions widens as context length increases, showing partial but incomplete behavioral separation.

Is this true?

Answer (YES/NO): NO